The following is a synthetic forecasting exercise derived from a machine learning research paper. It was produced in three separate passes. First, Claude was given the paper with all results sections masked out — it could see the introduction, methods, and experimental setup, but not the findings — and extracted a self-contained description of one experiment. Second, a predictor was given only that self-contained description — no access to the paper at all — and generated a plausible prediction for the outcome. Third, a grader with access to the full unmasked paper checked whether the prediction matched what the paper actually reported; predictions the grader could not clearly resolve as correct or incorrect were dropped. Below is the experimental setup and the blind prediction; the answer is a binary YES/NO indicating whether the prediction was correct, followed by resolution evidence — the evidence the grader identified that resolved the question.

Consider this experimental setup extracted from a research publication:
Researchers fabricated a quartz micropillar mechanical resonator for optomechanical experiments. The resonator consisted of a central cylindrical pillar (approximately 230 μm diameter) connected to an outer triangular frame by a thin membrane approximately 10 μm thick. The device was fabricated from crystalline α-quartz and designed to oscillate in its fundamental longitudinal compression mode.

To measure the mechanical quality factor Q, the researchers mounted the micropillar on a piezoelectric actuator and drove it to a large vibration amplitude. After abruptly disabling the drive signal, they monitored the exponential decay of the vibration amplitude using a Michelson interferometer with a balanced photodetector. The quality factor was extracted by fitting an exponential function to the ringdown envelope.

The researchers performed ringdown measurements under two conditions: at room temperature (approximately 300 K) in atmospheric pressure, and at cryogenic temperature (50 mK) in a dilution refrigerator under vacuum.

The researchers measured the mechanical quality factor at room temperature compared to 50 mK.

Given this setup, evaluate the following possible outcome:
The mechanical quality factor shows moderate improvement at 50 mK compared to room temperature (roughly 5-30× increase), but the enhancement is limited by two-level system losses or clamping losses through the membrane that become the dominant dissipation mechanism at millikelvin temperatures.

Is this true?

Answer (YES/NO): YES